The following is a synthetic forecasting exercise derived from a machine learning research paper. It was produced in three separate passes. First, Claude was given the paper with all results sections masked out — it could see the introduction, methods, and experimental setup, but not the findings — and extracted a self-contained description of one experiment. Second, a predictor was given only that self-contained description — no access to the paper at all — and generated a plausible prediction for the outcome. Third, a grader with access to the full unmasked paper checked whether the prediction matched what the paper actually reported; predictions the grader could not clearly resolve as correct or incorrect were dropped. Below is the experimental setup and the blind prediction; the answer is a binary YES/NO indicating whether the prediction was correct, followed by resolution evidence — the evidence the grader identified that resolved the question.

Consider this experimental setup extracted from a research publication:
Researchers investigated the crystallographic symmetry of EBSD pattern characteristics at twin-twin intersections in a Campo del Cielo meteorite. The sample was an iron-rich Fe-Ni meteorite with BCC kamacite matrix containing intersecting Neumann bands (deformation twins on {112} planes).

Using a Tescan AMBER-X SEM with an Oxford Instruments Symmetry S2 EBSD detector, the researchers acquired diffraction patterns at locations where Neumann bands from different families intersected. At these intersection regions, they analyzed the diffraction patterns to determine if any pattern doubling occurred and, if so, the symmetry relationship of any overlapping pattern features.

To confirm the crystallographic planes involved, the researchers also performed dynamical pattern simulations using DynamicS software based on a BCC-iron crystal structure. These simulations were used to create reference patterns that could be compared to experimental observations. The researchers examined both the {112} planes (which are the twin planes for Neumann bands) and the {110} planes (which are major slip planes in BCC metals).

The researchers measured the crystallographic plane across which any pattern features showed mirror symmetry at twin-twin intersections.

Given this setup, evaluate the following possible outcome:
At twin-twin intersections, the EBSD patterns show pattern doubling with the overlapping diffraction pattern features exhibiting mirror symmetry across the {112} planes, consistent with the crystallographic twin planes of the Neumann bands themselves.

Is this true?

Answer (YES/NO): NO